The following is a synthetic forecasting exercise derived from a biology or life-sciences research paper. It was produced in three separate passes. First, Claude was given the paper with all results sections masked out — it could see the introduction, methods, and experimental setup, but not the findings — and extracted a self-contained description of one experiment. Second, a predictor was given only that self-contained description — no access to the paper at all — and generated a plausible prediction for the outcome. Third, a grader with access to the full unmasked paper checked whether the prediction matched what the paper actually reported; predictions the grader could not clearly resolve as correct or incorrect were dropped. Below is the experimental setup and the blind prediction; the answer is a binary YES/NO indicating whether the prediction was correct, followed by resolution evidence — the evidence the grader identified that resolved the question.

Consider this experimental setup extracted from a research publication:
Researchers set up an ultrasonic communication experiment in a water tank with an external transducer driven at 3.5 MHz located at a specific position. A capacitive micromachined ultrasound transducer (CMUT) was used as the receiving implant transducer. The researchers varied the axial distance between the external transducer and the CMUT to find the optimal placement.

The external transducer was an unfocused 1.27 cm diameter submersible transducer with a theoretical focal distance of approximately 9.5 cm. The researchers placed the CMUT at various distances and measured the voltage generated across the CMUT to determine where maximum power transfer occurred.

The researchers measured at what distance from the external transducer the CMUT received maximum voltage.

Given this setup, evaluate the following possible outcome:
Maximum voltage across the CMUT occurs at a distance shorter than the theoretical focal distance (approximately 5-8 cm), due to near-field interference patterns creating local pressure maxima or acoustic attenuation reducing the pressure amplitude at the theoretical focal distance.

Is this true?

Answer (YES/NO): NO